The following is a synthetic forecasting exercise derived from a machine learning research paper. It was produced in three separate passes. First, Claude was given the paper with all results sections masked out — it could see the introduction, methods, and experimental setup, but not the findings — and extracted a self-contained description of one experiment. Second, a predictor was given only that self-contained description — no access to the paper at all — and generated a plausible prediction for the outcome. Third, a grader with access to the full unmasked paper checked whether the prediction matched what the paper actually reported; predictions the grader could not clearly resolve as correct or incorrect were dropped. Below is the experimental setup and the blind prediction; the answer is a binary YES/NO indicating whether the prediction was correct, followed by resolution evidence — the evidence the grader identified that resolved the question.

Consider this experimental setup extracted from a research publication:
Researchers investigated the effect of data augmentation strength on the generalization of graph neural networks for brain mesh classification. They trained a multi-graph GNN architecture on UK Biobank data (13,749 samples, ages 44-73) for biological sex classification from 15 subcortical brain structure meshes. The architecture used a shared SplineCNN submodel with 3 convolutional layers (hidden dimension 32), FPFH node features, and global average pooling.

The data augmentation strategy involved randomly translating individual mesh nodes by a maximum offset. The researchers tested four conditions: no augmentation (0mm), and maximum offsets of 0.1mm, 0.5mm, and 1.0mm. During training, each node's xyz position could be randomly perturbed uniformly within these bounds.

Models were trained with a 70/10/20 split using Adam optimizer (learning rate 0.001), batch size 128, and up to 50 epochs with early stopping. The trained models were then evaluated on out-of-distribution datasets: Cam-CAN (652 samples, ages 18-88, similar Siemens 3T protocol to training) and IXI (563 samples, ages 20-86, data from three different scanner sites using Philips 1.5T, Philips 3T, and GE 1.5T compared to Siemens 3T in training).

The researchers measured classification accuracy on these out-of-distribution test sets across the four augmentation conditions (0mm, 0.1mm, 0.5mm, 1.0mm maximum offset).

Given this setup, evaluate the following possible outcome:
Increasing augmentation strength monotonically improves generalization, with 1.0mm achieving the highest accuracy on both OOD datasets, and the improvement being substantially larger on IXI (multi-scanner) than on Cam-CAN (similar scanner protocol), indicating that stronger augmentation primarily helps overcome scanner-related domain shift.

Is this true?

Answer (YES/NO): NO